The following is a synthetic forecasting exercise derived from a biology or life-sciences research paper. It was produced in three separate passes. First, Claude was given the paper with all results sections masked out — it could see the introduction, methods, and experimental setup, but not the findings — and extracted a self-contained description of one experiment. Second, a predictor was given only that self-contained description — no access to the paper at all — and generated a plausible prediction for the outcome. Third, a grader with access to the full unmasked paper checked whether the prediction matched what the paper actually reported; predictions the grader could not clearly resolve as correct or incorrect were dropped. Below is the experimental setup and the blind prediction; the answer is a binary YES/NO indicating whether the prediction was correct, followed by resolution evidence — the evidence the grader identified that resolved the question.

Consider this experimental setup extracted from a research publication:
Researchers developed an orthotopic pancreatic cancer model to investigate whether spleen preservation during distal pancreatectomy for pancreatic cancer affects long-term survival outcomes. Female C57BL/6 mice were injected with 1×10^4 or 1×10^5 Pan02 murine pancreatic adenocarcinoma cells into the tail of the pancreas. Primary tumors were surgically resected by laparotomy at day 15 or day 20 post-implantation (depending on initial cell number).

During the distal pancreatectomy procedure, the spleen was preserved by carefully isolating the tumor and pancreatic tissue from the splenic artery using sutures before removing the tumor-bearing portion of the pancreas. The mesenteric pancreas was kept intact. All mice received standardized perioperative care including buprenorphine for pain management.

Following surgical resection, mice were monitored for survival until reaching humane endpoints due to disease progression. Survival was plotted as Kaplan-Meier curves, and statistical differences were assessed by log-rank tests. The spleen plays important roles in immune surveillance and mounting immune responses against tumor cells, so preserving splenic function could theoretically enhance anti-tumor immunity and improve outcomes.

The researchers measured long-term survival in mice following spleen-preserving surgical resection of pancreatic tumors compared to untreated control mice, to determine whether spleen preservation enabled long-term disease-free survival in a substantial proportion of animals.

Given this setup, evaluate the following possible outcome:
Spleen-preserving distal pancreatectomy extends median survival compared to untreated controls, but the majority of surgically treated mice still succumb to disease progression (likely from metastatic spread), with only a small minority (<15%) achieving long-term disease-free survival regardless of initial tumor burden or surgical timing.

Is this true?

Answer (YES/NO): NO